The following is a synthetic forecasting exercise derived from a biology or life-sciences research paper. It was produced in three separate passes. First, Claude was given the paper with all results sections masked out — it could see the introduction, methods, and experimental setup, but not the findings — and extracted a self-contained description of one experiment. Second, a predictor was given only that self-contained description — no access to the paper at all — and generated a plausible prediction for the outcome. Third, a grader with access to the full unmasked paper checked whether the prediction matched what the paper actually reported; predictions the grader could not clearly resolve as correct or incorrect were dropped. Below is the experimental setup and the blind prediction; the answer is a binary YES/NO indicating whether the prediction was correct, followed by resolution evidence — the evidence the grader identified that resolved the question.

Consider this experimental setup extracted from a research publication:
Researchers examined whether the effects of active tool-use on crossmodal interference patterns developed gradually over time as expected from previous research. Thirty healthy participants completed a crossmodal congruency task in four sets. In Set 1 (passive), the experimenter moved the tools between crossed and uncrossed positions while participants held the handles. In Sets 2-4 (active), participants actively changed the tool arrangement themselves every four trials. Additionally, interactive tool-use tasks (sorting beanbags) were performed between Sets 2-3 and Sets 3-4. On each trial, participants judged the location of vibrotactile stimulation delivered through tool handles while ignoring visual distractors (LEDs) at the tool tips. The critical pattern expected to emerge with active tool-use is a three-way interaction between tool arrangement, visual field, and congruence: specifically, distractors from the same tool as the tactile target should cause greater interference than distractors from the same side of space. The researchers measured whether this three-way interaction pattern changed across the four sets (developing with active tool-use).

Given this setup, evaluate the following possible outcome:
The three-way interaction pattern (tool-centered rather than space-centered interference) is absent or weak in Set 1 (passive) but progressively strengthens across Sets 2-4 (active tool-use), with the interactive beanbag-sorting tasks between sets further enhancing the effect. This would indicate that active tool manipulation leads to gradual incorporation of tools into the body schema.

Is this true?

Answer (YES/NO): NO